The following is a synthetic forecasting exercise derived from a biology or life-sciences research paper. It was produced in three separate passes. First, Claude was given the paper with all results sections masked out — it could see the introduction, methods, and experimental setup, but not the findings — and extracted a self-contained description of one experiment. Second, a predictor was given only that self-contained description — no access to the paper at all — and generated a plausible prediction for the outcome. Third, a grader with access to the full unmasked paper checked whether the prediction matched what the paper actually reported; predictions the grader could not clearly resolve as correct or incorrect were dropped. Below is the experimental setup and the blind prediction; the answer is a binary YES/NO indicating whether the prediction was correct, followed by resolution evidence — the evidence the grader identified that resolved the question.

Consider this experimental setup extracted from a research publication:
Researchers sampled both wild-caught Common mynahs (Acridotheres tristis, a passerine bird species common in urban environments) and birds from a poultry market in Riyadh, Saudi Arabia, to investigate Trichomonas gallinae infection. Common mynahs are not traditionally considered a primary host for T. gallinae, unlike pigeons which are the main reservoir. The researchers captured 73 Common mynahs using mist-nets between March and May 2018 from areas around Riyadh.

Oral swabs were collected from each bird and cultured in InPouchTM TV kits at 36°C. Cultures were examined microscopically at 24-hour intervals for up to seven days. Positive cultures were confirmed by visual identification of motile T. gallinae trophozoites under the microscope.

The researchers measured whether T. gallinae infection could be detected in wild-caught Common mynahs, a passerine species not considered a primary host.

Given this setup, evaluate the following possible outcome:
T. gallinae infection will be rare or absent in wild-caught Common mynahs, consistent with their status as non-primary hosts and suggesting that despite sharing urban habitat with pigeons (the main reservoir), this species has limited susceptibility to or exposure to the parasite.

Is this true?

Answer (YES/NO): YES